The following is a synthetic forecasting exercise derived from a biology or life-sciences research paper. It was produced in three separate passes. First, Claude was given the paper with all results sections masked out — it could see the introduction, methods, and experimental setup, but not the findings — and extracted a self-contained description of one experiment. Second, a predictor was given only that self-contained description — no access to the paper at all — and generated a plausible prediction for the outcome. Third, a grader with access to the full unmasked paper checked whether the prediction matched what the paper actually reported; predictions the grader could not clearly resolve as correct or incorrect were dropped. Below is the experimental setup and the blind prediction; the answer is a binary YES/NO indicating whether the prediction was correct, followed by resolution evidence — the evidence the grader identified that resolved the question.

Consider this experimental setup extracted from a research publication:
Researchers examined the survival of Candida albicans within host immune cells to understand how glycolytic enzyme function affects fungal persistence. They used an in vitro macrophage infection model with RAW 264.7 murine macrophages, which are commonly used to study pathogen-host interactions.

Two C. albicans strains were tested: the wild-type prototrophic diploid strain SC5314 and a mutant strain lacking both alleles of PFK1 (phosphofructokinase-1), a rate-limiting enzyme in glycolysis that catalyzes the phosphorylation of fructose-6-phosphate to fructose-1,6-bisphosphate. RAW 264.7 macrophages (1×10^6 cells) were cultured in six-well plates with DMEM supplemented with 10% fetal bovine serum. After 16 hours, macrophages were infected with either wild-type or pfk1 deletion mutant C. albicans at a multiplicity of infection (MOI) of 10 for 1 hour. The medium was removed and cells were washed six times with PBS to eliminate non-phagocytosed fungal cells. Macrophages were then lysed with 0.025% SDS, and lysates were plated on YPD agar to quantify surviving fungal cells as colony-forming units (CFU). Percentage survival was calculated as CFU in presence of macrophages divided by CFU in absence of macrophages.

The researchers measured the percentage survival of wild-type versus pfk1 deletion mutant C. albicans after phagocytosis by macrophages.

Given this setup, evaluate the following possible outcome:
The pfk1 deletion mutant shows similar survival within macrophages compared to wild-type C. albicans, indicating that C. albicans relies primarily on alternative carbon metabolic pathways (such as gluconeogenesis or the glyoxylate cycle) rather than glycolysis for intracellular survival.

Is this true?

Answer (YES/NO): NO